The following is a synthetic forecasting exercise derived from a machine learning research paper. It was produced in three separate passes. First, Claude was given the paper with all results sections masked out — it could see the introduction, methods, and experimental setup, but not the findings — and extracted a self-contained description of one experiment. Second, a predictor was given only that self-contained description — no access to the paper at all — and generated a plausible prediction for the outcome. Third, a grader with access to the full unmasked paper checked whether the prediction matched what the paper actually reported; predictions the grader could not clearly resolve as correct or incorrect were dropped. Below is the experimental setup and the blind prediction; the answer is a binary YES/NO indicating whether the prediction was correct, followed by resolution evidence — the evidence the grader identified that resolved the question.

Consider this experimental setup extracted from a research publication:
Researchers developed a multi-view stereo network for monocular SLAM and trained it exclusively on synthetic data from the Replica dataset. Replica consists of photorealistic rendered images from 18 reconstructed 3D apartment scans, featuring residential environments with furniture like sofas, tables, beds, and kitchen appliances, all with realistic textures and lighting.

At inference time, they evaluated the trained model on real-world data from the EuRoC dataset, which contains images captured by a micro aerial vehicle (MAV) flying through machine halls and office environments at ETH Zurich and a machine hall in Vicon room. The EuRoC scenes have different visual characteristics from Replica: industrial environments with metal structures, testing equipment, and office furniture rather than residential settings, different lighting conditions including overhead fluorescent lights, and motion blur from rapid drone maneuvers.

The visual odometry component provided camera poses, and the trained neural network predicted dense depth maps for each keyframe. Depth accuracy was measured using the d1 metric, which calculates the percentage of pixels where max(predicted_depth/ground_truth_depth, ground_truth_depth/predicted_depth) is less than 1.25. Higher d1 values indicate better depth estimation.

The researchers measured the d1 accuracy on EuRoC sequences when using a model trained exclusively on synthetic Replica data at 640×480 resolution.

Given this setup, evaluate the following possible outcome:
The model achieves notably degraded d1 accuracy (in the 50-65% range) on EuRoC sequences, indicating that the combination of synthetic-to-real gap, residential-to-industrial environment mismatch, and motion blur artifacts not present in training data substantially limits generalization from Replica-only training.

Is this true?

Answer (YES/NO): NO